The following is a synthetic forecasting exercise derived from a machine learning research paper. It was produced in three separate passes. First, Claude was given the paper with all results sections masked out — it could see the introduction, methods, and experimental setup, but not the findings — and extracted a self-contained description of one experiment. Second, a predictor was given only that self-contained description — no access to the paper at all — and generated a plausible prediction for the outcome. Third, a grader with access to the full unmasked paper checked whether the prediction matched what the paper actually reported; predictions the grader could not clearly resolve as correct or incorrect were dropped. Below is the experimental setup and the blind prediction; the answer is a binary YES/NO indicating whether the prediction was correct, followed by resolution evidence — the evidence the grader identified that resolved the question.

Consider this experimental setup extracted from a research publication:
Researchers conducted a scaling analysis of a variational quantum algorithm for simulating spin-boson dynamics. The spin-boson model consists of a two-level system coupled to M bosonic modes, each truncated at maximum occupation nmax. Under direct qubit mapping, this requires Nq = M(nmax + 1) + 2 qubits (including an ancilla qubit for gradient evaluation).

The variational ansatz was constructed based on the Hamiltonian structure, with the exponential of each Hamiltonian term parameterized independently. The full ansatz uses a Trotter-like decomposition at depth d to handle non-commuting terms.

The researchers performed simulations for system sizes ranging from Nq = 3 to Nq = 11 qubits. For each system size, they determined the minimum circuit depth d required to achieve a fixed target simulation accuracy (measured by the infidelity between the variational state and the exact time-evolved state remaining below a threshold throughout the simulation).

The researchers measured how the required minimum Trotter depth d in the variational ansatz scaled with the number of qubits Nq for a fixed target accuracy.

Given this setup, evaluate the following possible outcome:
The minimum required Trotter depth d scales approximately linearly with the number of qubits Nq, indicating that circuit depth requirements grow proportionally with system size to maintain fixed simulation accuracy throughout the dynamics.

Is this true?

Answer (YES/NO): YES